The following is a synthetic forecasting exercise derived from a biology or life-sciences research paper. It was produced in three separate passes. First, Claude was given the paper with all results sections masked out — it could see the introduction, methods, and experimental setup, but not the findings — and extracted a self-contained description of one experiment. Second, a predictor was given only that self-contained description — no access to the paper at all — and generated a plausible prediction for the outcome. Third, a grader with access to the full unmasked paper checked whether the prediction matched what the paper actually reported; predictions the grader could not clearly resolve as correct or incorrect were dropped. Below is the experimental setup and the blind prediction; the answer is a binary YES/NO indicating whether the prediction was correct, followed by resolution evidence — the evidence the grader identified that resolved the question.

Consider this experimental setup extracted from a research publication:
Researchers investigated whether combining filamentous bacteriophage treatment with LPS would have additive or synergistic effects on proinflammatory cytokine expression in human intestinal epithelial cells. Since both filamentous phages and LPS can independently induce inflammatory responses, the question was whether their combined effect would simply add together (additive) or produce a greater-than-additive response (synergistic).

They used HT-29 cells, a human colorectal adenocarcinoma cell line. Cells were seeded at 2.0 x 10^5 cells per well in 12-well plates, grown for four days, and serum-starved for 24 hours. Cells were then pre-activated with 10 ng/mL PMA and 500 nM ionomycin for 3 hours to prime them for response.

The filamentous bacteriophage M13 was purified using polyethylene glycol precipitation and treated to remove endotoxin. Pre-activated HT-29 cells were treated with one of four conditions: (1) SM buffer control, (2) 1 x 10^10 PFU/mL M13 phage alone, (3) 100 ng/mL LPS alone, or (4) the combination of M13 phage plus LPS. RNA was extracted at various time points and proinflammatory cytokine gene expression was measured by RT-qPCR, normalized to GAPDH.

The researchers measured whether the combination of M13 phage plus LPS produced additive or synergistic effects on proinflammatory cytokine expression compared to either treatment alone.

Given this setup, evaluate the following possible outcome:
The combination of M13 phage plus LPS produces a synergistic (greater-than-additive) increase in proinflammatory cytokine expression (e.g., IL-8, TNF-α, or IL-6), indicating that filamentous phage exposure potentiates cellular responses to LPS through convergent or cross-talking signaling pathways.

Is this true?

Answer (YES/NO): NO